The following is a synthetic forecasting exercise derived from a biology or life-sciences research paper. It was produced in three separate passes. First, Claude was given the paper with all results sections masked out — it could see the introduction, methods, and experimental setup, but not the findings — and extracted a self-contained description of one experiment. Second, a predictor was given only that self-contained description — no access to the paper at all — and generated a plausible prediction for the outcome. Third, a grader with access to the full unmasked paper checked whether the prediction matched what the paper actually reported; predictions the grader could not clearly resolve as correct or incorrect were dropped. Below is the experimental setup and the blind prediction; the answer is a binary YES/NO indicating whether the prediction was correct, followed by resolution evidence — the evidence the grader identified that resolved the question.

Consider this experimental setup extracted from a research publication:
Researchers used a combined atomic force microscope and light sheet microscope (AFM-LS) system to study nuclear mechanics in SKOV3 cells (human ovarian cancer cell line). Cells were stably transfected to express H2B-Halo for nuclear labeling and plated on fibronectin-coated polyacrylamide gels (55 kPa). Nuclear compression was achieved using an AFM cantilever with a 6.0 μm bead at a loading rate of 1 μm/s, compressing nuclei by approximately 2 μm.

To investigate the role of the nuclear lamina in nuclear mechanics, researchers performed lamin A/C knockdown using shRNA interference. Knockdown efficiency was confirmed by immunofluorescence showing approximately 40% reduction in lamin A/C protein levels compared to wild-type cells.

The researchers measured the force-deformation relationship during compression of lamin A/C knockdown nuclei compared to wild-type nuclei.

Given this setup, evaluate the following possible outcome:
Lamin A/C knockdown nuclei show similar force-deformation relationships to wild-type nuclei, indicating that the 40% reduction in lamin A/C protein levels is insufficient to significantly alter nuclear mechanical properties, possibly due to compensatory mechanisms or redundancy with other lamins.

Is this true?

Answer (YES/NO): NO